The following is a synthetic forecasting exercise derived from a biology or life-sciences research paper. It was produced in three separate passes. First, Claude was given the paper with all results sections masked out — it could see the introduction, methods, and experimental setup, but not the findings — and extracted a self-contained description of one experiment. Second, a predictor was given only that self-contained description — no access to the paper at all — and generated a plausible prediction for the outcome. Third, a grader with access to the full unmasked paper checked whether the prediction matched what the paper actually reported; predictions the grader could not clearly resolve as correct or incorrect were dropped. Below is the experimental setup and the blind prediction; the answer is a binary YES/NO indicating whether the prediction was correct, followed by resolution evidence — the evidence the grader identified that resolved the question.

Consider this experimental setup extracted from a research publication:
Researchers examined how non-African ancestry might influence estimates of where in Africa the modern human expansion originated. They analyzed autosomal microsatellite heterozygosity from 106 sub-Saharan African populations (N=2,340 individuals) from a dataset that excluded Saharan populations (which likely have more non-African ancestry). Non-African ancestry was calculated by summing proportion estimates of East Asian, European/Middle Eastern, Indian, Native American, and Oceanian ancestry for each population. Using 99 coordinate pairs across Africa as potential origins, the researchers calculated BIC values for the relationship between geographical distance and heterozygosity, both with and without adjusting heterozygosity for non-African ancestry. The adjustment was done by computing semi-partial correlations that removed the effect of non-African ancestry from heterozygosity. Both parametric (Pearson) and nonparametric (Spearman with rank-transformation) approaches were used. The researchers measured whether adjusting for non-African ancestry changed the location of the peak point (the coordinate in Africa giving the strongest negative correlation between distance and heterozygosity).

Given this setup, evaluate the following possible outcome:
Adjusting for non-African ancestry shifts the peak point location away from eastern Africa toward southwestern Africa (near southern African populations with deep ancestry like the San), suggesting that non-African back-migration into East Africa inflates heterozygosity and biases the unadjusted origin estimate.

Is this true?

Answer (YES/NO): NO